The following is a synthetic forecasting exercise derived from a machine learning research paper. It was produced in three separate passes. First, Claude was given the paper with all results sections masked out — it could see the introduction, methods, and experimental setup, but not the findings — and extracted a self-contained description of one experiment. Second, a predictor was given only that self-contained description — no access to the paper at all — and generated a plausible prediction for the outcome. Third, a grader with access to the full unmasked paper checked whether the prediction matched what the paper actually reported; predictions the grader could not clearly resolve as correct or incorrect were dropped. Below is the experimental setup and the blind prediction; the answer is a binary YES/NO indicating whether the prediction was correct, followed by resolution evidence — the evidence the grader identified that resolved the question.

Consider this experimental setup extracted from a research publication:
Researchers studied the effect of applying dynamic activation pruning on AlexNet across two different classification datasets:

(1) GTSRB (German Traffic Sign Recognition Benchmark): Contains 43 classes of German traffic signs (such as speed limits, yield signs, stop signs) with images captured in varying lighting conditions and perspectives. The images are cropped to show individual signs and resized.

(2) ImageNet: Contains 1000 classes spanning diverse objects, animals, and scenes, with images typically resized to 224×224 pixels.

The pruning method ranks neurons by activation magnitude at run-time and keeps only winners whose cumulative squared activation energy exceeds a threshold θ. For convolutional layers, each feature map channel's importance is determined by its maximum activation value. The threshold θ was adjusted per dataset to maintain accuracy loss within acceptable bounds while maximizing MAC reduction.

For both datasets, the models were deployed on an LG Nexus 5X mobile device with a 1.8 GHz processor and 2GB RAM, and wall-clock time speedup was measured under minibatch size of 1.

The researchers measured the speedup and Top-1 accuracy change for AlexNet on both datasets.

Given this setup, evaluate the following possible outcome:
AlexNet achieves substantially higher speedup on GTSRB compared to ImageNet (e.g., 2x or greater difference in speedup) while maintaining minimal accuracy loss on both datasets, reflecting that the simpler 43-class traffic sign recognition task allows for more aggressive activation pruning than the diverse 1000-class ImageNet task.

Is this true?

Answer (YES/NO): NO